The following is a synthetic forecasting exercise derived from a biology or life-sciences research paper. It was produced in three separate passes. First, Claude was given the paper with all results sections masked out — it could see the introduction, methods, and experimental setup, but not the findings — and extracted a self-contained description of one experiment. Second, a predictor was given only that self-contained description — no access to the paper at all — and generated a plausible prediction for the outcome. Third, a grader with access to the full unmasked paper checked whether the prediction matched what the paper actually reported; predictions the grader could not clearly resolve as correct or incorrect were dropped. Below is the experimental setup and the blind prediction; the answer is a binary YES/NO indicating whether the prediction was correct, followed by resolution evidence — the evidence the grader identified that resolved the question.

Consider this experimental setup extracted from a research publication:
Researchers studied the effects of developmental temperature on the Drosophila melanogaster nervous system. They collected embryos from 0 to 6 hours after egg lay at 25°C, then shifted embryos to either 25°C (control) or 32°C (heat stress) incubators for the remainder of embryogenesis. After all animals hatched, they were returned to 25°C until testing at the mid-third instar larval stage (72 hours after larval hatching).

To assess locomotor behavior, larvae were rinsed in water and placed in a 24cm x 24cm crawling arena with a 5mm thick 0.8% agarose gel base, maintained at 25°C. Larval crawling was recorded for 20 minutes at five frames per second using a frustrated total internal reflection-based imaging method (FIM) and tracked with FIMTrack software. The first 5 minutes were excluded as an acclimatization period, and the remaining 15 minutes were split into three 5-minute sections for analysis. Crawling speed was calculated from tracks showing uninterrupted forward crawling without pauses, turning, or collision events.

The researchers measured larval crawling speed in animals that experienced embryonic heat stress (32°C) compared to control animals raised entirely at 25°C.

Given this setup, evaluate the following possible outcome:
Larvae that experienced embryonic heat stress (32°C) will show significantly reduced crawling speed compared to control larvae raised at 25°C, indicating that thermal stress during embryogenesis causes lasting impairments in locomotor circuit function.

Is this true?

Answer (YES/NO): YES